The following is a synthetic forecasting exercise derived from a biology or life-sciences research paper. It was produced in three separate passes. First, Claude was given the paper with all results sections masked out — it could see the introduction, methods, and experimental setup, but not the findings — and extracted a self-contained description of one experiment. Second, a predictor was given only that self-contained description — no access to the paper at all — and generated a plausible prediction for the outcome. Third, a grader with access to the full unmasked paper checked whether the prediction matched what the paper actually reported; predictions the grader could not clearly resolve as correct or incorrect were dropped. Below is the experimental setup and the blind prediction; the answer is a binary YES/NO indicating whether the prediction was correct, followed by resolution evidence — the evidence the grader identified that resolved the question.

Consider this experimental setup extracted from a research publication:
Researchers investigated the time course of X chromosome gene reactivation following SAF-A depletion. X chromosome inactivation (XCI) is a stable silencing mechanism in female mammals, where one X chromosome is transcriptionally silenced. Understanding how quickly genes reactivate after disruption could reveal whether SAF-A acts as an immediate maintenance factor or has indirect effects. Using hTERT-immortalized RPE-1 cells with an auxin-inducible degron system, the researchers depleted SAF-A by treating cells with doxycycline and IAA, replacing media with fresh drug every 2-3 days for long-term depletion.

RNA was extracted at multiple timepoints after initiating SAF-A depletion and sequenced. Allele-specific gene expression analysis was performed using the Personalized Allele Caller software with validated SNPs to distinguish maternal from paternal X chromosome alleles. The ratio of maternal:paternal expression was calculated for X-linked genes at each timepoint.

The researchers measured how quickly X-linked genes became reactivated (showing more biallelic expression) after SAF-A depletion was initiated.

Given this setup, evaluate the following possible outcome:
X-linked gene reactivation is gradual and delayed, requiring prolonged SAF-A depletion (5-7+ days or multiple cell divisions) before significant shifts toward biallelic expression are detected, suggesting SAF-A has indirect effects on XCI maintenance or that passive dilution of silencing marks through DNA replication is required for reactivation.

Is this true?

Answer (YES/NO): NO